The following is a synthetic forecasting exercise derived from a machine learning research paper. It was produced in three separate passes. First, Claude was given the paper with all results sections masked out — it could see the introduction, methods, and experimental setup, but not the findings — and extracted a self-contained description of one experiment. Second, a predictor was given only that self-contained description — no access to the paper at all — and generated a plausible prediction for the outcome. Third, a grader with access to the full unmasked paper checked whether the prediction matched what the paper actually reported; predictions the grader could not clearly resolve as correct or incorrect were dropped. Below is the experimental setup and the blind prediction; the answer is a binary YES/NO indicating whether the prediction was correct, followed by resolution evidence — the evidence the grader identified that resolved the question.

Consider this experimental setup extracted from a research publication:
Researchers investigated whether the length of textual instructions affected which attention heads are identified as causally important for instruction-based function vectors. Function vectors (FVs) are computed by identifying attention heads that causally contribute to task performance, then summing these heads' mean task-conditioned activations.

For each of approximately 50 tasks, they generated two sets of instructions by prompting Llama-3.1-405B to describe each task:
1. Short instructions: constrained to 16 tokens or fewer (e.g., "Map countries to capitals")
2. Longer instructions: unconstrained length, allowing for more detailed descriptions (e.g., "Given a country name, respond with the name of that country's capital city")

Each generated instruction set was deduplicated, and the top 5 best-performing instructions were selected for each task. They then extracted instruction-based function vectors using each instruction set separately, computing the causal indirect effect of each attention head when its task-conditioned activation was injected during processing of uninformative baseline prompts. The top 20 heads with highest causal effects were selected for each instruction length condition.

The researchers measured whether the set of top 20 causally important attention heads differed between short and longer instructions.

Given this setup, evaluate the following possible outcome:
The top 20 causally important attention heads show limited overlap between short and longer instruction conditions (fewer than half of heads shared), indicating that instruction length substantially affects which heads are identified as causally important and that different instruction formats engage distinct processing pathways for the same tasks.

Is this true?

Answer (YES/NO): NO